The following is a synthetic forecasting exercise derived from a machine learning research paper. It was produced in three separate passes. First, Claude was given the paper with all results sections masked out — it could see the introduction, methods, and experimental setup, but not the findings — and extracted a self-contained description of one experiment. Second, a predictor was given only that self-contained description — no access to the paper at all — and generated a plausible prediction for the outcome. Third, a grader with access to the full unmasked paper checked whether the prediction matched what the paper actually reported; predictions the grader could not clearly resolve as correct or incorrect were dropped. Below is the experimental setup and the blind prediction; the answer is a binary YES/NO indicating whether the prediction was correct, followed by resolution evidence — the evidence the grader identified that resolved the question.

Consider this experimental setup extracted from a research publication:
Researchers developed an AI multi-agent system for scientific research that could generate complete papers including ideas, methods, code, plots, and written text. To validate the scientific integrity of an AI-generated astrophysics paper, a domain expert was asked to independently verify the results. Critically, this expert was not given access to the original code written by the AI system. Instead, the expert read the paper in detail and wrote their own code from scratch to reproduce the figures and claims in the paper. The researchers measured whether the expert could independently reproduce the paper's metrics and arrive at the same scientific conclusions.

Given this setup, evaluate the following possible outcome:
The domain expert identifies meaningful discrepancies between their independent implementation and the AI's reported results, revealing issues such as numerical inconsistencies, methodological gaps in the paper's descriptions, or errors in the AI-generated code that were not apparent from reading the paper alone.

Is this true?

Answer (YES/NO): NO